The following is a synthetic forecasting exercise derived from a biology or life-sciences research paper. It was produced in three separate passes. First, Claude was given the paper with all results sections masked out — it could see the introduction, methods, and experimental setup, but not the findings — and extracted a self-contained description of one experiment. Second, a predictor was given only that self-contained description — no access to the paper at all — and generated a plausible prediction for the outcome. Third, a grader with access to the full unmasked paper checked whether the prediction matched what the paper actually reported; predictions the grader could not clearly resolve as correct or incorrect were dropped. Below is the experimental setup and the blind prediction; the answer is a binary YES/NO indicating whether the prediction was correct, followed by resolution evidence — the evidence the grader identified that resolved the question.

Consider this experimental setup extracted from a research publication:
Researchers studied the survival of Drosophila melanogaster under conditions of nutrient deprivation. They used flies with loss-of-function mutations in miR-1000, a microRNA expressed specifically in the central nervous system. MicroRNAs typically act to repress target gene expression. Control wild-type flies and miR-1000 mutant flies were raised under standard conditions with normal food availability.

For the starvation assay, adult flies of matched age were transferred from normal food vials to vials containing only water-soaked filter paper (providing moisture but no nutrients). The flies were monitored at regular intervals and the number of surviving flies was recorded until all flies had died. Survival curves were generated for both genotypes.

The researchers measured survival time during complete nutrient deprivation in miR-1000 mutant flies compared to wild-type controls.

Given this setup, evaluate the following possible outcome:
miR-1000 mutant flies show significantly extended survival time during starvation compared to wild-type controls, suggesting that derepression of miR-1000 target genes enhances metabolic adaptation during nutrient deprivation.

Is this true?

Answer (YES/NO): YES